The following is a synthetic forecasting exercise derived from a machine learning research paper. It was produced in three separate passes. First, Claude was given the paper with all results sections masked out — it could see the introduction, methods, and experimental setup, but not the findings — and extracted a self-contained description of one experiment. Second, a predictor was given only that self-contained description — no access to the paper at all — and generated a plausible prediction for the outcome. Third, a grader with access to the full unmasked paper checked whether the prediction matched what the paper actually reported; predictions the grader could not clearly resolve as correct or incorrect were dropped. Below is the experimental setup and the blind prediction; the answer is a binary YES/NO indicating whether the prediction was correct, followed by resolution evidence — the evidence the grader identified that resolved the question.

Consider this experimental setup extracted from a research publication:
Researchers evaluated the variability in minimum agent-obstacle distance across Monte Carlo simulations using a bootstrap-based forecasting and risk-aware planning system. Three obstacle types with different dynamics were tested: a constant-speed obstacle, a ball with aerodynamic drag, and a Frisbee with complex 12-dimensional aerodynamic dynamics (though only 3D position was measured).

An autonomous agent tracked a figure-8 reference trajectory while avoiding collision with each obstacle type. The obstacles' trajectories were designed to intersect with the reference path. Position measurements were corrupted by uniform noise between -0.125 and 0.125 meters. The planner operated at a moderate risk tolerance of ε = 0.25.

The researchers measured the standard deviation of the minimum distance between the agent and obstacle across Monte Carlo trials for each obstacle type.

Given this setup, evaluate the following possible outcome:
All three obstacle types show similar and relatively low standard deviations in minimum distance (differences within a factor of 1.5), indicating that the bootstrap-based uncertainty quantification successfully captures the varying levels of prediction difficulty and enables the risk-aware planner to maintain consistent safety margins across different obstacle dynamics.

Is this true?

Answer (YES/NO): NO